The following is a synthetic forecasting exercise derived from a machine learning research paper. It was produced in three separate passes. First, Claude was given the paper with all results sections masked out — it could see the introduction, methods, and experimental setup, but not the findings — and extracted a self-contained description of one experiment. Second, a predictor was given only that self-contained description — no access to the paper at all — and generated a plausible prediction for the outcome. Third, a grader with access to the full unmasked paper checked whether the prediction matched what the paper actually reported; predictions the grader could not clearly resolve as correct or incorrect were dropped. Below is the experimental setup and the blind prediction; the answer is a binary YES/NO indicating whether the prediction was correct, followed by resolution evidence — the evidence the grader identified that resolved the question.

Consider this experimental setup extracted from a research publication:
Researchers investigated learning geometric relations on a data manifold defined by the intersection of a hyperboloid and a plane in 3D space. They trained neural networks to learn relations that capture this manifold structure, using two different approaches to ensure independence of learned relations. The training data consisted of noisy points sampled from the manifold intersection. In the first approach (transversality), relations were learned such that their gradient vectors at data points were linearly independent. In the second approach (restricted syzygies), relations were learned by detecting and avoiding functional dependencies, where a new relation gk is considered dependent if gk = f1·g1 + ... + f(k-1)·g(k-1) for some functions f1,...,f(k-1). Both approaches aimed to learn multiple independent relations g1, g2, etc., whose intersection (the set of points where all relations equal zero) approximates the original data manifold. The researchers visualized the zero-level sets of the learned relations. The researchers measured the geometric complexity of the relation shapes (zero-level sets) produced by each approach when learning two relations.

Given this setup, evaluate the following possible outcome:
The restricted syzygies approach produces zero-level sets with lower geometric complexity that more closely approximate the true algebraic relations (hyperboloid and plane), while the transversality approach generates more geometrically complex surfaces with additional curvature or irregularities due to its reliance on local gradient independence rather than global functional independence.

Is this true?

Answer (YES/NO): NO